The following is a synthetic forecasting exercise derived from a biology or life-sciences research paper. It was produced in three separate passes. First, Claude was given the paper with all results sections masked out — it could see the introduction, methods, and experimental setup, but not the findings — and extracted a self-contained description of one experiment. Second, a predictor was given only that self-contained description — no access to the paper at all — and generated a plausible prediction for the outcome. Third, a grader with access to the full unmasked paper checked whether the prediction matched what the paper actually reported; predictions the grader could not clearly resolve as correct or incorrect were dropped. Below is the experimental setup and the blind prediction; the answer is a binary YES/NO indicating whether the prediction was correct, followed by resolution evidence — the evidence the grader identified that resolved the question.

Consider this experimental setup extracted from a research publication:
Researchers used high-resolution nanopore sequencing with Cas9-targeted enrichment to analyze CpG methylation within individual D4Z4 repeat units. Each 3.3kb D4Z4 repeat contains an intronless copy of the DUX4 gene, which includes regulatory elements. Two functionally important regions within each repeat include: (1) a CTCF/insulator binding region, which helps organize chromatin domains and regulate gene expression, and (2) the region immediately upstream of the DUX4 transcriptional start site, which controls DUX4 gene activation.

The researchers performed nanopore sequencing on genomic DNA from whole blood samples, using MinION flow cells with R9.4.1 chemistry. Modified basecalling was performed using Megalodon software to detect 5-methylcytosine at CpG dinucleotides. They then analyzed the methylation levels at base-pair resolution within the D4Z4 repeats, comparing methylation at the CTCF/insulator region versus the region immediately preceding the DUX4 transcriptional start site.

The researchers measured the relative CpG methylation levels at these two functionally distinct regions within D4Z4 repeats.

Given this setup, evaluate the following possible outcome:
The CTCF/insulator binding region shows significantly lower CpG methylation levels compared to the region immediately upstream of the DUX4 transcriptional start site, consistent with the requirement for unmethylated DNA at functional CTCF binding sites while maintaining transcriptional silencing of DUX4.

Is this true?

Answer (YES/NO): YES